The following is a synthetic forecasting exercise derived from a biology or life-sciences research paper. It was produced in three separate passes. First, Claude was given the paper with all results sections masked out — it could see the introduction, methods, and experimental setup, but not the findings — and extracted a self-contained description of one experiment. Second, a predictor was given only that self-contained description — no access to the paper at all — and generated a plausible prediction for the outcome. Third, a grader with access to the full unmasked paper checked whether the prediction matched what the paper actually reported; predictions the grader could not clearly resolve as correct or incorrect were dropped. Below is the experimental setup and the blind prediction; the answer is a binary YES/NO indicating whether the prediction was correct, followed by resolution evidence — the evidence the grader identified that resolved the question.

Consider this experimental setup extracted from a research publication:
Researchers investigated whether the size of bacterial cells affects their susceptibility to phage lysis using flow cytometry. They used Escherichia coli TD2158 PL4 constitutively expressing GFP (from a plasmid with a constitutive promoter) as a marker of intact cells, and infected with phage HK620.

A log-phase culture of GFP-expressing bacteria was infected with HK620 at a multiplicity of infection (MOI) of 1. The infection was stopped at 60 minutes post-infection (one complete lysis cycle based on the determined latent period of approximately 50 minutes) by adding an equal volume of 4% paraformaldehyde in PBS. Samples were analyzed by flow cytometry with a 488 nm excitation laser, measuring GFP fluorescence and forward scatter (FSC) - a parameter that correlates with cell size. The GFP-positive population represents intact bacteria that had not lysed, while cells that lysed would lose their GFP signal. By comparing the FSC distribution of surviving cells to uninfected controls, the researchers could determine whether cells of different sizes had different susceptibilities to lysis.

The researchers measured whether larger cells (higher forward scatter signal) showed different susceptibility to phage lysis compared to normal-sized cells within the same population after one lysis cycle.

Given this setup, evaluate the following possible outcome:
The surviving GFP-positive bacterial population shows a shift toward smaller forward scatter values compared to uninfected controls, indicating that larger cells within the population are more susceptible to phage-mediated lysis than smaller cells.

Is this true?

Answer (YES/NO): YES